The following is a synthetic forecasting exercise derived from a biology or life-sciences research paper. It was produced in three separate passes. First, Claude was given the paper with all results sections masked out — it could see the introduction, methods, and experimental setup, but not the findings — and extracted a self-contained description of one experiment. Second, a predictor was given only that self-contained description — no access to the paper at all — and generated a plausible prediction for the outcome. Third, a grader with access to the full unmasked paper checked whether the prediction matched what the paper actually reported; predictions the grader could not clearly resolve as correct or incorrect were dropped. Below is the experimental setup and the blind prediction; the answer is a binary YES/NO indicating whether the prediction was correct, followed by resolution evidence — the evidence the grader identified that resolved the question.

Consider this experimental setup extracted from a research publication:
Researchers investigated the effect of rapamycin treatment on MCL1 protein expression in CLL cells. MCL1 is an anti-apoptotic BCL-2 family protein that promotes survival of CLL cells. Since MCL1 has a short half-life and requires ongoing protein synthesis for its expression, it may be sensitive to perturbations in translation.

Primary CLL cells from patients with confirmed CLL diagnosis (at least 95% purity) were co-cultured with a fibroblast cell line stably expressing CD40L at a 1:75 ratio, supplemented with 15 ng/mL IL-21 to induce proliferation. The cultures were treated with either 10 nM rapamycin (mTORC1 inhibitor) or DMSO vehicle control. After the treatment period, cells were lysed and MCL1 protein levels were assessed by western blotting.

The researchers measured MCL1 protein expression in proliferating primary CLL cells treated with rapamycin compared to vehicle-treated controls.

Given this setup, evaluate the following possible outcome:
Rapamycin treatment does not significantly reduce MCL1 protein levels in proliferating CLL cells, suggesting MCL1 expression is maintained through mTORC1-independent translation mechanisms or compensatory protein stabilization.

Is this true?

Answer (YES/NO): NO